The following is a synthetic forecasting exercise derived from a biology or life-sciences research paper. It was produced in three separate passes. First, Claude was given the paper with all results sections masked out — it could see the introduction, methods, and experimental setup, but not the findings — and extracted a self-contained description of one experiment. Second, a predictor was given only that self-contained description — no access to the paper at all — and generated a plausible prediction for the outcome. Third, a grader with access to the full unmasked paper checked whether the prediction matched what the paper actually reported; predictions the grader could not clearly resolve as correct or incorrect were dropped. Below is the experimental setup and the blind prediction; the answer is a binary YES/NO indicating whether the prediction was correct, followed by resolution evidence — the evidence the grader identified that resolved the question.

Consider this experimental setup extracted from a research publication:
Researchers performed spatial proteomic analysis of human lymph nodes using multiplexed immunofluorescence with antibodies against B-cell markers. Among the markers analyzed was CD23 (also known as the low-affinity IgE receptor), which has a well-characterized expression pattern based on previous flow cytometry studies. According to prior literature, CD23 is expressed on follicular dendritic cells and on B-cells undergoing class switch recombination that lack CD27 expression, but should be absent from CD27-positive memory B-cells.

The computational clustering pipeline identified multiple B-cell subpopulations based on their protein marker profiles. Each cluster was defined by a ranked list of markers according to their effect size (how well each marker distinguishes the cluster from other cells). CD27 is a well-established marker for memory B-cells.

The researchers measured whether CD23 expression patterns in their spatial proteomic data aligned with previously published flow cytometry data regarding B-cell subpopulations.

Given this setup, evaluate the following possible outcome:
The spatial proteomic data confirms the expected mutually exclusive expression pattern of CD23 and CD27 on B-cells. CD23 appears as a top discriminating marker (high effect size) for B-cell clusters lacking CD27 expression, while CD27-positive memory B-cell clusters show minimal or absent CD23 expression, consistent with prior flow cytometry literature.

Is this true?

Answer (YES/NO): NO